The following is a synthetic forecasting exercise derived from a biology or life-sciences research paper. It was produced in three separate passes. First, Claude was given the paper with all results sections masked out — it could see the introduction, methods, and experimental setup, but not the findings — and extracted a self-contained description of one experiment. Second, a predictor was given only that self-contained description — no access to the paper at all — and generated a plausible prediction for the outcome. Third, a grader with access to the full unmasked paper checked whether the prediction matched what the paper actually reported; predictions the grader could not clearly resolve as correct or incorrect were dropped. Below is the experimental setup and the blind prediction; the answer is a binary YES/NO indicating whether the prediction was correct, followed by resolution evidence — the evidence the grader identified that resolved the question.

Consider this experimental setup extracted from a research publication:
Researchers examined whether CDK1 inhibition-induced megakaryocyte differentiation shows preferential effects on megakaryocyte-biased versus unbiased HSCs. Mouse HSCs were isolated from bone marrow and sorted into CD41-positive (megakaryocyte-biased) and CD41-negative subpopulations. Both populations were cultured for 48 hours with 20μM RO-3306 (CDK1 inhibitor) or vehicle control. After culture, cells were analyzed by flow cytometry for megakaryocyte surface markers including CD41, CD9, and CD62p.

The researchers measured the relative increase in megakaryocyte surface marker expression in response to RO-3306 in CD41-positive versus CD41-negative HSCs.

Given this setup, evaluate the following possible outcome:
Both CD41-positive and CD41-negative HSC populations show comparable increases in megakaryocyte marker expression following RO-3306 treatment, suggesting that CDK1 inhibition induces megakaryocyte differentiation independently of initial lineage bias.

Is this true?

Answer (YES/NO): YES